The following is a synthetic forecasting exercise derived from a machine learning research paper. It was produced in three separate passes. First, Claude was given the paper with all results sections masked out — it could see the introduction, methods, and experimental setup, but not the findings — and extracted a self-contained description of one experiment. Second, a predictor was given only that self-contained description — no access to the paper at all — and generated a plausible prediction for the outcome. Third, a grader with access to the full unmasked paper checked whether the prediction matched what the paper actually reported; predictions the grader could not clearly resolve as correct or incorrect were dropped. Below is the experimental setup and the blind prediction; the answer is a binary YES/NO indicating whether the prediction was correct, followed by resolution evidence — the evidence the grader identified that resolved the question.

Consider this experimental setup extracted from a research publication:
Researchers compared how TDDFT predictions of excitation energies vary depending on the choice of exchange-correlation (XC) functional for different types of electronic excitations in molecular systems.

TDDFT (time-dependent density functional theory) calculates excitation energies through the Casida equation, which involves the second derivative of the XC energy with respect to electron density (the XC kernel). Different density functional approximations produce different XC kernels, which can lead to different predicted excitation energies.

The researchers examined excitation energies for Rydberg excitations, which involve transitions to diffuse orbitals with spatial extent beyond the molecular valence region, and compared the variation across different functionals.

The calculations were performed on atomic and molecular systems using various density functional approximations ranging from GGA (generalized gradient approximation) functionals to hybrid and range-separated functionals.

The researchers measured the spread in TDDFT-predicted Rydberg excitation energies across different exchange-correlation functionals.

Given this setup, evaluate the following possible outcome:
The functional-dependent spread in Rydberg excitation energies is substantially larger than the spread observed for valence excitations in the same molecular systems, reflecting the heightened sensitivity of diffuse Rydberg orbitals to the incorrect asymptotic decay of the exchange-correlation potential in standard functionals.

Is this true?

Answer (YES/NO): YES